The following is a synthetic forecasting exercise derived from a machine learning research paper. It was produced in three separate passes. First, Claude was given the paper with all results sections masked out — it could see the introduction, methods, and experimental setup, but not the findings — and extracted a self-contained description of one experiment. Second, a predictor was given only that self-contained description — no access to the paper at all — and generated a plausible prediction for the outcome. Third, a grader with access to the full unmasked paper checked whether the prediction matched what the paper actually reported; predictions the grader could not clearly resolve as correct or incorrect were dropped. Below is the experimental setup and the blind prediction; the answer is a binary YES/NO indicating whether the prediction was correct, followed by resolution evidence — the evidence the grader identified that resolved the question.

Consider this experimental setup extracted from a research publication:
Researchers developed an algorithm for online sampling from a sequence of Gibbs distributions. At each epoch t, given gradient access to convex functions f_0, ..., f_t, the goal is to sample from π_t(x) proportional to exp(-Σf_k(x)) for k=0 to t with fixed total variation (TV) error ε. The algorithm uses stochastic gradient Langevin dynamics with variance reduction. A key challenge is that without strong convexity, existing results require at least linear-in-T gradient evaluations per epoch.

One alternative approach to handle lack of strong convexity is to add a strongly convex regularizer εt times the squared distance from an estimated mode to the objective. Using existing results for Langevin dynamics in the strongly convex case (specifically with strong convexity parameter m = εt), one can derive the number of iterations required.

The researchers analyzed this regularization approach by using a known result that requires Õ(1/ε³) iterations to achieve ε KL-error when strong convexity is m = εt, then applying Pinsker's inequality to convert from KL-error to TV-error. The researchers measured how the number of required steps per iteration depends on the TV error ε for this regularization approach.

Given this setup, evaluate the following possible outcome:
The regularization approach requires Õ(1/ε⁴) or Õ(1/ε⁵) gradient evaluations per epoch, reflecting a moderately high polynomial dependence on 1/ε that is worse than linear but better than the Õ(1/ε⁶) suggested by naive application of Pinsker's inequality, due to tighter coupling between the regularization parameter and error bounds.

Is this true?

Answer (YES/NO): NO